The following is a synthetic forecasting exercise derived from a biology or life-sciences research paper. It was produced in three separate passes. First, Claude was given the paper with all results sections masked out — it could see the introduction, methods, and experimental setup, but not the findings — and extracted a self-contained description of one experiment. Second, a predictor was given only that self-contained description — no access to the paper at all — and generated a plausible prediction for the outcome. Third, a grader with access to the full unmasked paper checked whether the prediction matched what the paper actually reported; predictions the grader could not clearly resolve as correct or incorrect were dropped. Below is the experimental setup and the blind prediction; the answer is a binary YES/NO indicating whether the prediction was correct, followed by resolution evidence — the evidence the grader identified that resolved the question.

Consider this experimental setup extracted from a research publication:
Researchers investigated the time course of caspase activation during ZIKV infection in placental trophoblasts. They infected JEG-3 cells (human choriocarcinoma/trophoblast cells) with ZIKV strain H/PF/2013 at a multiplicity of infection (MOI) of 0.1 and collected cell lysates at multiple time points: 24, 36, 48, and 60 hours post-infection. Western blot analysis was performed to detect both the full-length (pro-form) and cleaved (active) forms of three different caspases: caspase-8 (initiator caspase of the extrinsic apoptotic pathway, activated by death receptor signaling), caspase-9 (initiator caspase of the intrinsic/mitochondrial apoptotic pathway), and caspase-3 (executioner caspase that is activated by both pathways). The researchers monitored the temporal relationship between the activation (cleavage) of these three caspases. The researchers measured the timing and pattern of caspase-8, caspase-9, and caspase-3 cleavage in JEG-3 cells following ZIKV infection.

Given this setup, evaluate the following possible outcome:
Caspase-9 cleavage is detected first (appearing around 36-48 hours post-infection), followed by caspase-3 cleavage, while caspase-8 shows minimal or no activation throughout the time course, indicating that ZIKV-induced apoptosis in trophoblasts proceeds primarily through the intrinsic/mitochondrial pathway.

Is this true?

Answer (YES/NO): NO